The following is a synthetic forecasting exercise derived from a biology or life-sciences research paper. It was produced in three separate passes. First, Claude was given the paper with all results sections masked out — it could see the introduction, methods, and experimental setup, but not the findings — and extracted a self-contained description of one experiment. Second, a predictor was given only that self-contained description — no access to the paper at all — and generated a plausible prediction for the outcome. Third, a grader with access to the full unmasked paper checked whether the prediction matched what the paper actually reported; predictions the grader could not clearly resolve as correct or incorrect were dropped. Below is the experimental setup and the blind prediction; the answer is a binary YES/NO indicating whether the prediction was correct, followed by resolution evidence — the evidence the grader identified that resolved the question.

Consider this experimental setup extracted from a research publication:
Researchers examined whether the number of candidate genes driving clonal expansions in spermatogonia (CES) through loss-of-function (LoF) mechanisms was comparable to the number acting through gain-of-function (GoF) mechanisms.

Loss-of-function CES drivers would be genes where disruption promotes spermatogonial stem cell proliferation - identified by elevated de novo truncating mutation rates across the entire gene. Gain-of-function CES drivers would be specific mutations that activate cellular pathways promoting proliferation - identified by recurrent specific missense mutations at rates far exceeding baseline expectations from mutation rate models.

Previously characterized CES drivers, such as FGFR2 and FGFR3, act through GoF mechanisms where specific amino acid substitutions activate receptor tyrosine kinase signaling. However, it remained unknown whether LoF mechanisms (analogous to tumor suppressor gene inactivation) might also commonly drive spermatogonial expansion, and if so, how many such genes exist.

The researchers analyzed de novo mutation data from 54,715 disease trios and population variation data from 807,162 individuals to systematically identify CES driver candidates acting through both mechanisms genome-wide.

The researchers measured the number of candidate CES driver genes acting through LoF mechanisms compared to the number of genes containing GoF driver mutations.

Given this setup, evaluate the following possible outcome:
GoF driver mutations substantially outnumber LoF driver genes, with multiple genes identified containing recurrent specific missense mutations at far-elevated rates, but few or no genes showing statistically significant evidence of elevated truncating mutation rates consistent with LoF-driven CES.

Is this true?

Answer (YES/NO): NO